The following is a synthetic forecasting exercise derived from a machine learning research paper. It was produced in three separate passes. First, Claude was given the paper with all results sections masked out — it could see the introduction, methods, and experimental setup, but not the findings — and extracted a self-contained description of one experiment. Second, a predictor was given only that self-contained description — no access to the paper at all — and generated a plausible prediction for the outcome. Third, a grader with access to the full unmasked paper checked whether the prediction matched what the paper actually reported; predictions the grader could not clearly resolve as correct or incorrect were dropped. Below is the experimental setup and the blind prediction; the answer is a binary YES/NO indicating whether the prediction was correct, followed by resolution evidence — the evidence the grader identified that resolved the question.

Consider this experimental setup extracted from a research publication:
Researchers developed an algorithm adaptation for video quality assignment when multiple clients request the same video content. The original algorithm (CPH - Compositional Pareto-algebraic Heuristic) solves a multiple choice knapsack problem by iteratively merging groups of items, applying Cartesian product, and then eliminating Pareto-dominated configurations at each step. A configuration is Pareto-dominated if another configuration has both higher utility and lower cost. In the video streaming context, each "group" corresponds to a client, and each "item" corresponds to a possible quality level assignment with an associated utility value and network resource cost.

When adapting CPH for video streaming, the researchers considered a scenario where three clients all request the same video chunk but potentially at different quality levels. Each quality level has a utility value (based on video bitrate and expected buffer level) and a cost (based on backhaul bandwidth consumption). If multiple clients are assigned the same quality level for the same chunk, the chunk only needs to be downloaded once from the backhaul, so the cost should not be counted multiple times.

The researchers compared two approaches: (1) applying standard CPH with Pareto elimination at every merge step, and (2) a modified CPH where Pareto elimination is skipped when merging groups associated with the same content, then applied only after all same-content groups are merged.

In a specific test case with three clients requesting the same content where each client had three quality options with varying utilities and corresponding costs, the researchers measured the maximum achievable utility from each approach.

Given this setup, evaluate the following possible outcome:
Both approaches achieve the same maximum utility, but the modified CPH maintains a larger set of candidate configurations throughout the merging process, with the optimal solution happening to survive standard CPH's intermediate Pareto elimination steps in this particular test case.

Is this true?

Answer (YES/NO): NO